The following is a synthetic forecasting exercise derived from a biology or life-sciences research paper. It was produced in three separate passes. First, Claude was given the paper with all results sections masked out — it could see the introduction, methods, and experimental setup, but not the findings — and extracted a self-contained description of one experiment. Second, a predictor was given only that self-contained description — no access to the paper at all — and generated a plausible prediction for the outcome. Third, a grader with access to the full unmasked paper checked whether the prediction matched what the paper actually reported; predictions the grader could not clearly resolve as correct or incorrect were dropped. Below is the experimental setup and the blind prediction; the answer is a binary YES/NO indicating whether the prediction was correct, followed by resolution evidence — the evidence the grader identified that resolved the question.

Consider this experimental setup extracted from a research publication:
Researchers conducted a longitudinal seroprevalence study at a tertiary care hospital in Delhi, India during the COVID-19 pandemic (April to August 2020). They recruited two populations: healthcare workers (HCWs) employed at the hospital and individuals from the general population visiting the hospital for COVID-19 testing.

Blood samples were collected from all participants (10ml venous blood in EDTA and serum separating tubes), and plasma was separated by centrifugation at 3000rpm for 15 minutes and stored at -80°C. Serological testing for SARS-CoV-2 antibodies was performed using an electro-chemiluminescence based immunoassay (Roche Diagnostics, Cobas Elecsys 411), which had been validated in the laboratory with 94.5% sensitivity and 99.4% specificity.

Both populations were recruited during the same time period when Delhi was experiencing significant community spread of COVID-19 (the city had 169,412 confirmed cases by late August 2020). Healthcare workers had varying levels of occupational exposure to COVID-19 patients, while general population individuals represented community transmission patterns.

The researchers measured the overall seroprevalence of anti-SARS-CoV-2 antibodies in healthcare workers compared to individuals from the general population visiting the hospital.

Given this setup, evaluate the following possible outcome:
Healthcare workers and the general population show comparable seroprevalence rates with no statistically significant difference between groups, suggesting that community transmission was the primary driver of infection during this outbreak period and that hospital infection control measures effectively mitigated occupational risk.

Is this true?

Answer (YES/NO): NO